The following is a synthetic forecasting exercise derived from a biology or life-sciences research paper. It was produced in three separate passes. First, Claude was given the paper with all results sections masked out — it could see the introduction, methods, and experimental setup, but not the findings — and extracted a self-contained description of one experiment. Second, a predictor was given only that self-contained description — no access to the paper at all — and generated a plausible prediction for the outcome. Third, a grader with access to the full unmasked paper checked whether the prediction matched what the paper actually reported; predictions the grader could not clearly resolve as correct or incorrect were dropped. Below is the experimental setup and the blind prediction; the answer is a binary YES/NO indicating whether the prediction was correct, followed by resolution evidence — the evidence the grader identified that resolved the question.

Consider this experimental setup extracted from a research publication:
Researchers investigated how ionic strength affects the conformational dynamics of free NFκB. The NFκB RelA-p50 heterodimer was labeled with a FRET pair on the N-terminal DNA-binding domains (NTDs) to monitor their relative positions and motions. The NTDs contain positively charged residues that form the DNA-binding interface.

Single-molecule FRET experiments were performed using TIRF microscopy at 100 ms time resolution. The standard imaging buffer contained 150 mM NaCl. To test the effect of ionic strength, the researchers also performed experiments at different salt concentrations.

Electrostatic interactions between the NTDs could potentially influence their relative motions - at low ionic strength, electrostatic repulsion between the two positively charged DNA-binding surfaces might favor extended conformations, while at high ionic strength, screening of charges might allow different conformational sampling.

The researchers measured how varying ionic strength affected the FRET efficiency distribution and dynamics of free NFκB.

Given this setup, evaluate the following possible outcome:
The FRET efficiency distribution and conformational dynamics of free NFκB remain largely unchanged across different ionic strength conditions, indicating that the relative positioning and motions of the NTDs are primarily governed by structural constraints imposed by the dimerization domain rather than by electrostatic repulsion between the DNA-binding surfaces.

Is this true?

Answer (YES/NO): NO